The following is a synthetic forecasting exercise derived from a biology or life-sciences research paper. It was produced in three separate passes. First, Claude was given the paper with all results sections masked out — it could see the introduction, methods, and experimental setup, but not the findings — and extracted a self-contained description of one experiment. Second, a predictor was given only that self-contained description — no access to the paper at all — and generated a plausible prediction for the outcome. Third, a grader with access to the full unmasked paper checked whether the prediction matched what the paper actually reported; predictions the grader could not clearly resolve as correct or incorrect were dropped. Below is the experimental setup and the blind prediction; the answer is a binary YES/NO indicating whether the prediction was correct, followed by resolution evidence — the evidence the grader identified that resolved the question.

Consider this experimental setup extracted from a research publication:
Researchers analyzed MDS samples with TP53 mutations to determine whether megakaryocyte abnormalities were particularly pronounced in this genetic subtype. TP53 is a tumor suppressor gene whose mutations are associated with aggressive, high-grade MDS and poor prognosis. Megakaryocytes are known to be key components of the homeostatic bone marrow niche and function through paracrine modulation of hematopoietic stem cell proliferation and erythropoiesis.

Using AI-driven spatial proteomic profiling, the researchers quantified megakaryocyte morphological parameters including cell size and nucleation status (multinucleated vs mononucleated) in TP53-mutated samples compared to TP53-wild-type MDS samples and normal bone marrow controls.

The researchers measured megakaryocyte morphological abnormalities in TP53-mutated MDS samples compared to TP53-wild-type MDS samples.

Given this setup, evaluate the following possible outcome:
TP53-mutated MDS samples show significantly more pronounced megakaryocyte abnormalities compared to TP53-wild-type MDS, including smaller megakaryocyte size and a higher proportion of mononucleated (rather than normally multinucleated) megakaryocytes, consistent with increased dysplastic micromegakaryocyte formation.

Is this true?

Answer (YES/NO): YES